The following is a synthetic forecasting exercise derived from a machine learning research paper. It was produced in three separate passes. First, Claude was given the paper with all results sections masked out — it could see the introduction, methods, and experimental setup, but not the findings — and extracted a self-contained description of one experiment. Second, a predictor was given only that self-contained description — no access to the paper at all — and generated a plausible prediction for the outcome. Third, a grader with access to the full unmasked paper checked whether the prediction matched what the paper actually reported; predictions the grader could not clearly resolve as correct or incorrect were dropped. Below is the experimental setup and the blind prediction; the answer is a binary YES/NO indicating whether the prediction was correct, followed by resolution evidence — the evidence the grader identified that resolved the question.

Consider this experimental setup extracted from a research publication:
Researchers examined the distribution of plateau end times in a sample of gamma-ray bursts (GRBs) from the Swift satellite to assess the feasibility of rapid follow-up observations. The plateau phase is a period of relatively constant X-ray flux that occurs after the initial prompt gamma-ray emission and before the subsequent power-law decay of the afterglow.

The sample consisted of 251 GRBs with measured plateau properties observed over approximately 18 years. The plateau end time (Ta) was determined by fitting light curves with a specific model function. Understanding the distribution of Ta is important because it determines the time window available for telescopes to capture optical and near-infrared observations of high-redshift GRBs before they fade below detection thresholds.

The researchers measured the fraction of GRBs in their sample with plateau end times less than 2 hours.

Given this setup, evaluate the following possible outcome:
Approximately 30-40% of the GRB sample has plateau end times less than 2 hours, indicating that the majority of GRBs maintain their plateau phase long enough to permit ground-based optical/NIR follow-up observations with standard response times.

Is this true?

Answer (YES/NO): NO